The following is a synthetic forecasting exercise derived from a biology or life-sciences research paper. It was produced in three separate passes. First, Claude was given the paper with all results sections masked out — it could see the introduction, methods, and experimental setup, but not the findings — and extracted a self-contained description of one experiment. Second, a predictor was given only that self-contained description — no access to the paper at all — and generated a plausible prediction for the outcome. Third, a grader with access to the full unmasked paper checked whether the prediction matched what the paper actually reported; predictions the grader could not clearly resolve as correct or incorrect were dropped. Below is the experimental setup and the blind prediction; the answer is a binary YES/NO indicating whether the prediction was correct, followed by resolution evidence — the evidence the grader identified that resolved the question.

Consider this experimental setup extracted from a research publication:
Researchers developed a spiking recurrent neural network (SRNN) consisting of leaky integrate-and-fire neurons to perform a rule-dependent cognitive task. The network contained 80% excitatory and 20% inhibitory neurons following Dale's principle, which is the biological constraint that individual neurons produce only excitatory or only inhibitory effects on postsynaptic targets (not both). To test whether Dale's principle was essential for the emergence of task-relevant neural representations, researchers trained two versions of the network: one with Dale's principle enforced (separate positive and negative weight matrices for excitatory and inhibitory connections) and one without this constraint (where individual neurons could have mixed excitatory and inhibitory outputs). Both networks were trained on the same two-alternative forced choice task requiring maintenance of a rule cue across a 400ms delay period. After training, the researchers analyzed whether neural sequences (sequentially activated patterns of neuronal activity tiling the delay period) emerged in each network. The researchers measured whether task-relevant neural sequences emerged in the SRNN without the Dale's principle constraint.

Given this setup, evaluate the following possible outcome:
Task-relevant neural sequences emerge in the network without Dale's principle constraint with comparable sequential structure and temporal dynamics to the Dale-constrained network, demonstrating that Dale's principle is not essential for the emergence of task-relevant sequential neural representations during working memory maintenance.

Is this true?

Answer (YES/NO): YES